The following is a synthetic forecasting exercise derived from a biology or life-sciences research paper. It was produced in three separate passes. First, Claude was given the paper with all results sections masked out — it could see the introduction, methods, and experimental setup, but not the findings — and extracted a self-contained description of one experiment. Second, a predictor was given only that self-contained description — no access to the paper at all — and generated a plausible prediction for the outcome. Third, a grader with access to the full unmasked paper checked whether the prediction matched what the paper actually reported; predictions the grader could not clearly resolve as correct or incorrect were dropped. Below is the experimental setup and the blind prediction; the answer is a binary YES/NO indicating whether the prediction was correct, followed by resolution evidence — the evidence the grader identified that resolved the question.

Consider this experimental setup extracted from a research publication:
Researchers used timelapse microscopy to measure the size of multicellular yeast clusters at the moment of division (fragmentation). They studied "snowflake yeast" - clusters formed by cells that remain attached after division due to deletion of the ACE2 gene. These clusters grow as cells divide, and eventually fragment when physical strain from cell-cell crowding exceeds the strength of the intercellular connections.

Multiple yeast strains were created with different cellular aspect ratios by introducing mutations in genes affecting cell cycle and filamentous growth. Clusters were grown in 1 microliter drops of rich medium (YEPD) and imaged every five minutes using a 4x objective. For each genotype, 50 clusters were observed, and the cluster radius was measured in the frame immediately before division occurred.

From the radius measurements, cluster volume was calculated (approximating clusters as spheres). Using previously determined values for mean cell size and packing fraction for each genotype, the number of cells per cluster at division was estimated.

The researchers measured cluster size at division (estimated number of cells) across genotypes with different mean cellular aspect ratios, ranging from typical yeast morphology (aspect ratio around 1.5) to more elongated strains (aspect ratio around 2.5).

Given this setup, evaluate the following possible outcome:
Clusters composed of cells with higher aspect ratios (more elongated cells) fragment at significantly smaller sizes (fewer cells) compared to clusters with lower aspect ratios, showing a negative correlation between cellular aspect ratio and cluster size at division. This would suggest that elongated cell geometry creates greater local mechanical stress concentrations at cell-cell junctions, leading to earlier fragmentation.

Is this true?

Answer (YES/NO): NO